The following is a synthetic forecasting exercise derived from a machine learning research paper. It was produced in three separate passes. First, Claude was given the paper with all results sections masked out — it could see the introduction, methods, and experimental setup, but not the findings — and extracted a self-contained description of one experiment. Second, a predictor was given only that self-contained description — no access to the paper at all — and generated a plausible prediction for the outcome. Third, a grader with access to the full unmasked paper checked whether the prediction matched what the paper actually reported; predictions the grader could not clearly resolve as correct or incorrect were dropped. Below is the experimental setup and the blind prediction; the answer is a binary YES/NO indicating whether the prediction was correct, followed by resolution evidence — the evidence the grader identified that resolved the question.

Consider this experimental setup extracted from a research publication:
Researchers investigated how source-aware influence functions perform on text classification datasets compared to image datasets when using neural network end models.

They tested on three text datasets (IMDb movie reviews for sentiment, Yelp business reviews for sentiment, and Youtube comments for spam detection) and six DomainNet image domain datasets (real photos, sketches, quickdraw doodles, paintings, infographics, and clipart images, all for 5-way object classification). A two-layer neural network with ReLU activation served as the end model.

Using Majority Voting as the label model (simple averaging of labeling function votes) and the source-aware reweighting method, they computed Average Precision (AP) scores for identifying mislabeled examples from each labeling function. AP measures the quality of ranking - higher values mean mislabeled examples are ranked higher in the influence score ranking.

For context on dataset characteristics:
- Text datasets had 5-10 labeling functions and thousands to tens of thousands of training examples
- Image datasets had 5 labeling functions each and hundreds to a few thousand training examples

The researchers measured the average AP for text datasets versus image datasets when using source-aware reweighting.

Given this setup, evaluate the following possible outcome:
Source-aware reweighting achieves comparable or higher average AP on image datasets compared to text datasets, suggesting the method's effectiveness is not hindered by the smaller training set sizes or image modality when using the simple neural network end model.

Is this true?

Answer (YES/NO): NO